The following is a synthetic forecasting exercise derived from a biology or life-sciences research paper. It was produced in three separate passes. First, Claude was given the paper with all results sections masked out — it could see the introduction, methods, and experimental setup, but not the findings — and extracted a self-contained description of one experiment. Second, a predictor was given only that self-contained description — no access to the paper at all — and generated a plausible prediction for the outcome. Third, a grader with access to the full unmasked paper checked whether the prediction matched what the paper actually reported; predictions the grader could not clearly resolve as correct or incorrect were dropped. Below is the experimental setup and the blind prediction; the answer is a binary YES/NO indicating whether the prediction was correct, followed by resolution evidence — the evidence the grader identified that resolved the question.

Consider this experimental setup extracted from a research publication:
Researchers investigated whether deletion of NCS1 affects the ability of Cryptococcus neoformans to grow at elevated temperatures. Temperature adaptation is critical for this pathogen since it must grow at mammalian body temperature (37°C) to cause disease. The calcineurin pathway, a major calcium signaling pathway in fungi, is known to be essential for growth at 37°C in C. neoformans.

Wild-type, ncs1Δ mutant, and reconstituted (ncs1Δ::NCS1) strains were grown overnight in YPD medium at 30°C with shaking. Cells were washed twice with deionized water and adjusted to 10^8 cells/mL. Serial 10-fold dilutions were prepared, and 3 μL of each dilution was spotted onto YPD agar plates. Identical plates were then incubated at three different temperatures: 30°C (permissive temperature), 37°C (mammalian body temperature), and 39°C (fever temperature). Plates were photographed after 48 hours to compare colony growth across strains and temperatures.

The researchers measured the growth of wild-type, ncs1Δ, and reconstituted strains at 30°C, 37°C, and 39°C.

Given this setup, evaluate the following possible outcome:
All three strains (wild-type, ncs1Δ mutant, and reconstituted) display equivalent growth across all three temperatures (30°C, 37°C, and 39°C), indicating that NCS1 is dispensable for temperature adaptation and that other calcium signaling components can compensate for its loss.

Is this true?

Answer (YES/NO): NO